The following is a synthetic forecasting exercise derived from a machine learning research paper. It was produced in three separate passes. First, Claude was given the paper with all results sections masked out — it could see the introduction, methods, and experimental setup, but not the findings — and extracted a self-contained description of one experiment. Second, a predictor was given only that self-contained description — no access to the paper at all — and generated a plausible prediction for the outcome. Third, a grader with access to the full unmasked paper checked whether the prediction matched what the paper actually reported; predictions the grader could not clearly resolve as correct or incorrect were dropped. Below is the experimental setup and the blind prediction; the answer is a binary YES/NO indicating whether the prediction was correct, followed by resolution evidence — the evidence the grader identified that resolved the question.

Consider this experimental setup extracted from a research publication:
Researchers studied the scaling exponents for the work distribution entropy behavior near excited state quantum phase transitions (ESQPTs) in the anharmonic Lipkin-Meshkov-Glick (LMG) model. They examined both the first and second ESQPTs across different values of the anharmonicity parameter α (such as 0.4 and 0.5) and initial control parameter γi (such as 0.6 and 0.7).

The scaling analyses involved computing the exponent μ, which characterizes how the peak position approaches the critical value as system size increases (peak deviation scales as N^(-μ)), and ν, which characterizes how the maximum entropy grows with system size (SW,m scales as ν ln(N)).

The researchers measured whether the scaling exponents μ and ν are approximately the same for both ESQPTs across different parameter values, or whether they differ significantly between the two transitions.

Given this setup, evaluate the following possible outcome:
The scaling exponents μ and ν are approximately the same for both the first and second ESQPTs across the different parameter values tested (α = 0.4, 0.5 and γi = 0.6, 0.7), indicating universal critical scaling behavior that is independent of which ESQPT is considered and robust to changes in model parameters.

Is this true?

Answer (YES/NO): NO